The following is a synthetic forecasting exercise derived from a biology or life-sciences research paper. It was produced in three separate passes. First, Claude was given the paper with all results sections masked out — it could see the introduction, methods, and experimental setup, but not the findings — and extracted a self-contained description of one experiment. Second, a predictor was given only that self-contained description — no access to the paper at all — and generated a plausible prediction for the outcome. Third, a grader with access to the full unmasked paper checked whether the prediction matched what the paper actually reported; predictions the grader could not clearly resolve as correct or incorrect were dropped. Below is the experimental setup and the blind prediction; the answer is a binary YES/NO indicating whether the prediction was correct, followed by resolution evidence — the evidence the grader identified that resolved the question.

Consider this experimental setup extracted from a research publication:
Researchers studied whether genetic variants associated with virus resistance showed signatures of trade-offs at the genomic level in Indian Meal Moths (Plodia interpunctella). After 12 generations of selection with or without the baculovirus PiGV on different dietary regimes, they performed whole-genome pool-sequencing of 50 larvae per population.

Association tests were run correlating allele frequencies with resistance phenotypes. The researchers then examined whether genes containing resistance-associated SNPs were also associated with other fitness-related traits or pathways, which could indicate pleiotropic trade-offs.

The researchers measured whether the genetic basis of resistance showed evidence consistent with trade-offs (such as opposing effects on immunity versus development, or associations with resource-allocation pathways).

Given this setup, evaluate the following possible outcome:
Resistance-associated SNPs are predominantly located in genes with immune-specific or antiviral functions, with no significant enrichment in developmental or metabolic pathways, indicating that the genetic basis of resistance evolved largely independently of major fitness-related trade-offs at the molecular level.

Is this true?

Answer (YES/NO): NO